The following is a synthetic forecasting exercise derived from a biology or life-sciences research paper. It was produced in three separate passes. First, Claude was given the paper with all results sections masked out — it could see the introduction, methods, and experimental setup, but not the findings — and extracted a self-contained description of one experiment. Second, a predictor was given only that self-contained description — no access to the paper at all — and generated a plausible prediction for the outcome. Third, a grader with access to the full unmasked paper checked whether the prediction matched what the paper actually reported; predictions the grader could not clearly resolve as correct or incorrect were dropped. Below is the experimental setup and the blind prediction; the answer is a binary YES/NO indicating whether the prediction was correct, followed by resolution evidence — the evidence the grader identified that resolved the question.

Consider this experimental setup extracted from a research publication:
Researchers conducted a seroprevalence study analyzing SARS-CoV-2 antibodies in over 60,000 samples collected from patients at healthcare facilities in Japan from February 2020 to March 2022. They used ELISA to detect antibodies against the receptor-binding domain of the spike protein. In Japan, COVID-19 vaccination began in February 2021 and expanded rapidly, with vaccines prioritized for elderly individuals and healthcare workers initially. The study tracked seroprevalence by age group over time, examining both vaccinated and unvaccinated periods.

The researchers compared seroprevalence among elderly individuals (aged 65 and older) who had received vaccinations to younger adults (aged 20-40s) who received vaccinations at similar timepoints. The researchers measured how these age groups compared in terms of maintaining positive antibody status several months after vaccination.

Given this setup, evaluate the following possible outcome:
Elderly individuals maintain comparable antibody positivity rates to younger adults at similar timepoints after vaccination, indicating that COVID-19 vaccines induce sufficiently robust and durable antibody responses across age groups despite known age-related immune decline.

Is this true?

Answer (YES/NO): NO